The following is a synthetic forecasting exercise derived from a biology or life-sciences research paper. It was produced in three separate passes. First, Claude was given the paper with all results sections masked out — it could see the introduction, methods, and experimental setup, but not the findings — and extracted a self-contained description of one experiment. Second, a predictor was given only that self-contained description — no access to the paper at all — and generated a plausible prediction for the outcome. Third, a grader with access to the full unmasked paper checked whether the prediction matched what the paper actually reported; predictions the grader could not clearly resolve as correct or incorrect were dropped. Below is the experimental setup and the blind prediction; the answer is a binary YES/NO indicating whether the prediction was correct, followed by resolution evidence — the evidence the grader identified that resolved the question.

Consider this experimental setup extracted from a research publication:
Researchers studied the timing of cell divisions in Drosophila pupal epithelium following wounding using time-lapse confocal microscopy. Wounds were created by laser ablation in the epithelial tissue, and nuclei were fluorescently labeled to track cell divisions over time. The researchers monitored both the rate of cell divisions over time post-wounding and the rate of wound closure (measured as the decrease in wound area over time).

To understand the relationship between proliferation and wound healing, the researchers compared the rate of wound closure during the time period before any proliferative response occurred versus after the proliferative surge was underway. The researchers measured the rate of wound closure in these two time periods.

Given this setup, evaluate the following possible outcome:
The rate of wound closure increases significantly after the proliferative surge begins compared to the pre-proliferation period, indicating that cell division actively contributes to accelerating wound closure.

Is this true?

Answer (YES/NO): NO